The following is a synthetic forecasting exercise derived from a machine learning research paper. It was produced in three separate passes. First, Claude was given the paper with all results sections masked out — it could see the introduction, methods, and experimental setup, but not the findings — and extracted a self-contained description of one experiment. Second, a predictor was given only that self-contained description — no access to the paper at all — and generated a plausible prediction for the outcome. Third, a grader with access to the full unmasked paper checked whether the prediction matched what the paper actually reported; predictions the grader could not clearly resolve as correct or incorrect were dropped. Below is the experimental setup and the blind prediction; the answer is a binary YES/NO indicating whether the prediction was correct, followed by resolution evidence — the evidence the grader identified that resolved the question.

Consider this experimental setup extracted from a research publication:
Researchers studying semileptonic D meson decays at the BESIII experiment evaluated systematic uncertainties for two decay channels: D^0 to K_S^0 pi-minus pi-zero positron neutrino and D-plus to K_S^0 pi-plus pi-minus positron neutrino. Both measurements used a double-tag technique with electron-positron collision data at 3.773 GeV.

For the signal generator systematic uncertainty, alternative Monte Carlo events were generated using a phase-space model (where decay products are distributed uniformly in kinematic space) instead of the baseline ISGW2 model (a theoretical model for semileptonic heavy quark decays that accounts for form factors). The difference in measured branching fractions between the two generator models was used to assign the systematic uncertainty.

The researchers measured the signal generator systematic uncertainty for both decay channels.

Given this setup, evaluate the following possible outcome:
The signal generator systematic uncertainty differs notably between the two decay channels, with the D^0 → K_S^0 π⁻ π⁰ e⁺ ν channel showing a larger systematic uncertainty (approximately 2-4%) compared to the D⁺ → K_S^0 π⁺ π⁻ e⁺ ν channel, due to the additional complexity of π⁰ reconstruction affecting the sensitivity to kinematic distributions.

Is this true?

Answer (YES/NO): NO